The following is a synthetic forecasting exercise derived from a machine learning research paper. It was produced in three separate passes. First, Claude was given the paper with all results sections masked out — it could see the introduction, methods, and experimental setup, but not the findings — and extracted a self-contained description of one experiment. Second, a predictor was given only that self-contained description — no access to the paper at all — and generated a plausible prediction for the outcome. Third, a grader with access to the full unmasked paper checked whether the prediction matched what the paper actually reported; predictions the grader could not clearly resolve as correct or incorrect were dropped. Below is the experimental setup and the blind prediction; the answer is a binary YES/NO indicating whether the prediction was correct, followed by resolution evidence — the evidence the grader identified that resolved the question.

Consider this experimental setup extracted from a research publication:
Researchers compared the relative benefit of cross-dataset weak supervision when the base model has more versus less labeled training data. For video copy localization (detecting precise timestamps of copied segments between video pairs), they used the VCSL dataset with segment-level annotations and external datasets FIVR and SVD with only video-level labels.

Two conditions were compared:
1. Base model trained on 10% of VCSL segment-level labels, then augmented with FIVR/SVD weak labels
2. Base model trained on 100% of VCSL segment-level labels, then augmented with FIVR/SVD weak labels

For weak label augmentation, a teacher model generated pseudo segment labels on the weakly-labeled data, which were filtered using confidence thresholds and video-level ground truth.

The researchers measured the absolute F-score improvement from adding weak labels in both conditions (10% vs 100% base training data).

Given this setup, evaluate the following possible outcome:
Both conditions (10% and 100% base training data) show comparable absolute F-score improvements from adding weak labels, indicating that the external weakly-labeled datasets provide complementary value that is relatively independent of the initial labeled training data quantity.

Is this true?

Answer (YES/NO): NO